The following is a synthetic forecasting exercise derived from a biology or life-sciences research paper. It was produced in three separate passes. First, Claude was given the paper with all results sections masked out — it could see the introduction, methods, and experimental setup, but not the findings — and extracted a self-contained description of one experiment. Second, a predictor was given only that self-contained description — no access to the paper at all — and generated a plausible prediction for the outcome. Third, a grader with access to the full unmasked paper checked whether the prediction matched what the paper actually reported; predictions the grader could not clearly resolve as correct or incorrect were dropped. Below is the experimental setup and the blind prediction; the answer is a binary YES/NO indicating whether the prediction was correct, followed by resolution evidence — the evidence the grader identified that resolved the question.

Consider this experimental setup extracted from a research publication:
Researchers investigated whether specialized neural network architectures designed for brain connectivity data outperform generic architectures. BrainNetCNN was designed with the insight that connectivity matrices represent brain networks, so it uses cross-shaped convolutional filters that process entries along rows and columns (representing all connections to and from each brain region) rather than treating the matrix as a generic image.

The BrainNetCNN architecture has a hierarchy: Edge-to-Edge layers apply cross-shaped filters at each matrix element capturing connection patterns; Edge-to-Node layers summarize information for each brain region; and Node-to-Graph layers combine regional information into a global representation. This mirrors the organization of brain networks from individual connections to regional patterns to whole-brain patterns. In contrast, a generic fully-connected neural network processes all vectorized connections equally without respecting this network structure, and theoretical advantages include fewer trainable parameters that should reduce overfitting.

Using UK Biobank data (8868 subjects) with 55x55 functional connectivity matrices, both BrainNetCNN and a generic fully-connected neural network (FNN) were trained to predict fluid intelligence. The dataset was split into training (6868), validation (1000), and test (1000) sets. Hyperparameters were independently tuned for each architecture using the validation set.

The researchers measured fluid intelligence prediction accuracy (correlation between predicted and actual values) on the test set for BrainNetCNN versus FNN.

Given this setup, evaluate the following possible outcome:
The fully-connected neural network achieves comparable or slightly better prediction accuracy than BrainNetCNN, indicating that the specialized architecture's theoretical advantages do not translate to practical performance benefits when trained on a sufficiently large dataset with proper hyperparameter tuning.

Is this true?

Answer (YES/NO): YES